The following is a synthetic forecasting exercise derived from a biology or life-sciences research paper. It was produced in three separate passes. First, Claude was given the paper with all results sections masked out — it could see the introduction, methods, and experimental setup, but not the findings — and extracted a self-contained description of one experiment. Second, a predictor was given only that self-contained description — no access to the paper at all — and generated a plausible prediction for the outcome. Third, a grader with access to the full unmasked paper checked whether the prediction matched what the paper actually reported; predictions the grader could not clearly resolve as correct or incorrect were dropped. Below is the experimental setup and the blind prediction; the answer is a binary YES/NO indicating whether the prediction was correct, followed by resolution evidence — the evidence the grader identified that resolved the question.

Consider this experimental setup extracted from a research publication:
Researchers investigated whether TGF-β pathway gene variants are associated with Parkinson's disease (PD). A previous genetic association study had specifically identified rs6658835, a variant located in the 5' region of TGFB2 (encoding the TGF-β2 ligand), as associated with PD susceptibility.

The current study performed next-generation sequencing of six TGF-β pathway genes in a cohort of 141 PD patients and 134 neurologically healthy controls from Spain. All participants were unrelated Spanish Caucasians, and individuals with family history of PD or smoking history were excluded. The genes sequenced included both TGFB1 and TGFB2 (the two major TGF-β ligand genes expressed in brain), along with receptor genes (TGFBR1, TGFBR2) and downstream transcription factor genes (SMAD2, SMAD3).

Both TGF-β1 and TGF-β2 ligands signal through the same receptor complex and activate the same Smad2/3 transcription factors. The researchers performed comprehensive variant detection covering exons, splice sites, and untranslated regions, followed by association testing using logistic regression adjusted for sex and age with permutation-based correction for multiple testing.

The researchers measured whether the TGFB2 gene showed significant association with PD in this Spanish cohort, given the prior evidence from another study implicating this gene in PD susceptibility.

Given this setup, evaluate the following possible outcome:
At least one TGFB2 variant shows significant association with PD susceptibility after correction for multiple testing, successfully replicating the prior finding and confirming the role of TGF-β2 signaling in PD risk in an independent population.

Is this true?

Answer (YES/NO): NO